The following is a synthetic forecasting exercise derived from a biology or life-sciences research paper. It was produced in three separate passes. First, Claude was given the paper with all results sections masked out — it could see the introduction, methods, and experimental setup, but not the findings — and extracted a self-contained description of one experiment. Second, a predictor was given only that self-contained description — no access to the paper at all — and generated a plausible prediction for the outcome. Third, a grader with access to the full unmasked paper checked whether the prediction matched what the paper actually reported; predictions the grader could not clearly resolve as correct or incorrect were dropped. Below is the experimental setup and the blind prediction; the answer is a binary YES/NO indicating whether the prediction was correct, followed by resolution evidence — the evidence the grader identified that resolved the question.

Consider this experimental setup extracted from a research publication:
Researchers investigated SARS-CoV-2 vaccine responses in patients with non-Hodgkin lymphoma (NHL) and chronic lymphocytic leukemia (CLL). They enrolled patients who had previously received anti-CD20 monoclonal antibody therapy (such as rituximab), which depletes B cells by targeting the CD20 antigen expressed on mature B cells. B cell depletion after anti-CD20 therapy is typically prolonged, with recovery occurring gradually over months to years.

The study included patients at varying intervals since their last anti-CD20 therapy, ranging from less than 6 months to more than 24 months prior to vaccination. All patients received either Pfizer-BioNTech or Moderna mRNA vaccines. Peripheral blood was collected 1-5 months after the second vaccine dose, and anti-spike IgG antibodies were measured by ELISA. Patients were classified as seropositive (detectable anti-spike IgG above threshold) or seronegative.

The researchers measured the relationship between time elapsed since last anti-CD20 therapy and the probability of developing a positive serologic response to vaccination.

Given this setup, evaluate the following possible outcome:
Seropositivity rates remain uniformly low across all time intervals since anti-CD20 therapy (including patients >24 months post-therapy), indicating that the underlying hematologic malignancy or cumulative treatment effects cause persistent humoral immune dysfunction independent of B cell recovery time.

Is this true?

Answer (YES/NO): NO